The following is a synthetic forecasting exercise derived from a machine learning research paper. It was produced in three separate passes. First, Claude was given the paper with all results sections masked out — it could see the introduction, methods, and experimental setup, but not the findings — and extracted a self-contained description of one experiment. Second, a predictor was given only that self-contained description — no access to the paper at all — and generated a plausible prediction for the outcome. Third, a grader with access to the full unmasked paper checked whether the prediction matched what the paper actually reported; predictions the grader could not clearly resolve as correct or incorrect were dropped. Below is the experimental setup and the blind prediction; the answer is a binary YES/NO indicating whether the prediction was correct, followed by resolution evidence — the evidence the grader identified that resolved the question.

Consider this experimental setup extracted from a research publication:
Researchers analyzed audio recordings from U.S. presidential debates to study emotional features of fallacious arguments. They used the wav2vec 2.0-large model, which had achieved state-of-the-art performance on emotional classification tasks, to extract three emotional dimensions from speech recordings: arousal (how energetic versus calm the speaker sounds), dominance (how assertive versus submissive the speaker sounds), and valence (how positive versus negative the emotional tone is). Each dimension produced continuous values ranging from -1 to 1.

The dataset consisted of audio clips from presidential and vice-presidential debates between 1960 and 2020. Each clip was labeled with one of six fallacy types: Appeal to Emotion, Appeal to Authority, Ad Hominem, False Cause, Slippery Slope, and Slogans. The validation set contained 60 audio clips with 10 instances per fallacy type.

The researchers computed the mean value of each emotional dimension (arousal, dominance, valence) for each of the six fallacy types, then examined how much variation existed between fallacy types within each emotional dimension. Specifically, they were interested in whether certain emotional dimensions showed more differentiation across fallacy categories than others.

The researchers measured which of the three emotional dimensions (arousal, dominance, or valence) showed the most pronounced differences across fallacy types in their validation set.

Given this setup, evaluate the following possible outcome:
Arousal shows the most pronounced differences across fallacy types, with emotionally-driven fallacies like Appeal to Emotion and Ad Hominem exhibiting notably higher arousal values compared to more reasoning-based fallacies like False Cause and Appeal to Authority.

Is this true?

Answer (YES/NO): NO